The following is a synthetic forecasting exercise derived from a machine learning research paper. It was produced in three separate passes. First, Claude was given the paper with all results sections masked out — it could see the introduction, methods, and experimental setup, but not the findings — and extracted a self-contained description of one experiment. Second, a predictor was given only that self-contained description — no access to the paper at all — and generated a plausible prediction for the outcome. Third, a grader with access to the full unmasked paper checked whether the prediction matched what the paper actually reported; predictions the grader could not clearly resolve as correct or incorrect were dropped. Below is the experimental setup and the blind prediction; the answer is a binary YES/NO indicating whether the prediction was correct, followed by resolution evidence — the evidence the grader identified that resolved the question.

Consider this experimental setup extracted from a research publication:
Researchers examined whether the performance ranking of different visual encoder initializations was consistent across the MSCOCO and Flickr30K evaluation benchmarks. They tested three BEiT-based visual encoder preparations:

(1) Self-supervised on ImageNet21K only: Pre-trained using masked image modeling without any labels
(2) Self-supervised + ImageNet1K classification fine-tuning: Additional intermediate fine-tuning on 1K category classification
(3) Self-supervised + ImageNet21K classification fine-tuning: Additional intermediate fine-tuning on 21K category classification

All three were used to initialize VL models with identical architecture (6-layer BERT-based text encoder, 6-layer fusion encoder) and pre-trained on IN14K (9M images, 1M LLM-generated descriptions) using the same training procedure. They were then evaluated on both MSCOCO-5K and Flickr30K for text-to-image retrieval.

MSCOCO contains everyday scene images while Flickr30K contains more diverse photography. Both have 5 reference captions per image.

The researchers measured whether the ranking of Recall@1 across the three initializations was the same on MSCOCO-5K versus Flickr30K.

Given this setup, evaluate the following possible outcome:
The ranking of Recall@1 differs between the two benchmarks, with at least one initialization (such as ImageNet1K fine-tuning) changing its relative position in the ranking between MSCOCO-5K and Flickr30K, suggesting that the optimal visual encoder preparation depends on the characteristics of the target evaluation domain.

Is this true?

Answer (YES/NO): NO